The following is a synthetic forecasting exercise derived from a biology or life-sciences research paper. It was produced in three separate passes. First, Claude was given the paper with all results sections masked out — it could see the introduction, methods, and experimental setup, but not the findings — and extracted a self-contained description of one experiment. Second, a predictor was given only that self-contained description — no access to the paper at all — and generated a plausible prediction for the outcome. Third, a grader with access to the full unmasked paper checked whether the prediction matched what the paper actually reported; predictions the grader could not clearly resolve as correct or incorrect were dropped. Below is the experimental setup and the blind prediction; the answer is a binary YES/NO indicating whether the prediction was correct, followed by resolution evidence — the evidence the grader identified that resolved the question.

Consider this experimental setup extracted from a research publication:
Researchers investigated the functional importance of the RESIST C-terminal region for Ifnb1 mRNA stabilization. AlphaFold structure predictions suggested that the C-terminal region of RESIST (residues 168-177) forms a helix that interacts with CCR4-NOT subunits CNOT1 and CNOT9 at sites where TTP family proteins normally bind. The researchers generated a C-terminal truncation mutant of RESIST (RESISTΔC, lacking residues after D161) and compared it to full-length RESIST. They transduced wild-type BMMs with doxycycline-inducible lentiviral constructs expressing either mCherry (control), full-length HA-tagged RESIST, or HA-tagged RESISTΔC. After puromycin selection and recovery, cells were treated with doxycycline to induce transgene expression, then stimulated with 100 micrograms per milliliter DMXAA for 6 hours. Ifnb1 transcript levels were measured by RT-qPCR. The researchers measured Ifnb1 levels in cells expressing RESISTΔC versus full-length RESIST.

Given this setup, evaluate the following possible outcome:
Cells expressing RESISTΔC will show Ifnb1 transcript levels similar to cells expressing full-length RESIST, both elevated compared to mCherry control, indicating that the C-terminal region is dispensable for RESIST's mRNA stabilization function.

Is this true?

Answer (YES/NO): NO